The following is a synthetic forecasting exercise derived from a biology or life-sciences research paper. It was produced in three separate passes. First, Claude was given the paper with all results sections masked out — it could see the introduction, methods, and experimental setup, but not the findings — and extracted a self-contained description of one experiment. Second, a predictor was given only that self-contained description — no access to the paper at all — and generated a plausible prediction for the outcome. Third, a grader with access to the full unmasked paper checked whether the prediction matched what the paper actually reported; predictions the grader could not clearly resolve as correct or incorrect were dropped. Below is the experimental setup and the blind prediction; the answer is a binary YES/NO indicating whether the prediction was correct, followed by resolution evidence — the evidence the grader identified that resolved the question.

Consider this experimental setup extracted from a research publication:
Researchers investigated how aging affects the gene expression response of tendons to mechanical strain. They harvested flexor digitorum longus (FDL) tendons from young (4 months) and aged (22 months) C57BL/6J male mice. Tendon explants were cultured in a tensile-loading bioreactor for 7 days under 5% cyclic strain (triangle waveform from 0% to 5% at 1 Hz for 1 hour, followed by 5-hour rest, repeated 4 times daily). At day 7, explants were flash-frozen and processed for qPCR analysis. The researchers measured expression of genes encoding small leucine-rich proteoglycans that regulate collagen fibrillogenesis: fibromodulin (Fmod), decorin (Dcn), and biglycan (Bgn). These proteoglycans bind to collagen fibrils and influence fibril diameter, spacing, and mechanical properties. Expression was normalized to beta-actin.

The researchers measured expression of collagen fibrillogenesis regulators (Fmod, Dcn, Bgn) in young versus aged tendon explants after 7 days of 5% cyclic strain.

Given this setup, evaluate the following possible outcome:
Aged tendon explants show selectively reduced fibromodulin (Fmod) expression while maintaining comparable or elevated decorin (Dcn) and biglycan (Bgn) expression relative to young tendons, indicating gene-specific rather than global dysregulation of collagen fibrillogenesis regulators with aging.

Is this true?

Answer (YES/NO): NO